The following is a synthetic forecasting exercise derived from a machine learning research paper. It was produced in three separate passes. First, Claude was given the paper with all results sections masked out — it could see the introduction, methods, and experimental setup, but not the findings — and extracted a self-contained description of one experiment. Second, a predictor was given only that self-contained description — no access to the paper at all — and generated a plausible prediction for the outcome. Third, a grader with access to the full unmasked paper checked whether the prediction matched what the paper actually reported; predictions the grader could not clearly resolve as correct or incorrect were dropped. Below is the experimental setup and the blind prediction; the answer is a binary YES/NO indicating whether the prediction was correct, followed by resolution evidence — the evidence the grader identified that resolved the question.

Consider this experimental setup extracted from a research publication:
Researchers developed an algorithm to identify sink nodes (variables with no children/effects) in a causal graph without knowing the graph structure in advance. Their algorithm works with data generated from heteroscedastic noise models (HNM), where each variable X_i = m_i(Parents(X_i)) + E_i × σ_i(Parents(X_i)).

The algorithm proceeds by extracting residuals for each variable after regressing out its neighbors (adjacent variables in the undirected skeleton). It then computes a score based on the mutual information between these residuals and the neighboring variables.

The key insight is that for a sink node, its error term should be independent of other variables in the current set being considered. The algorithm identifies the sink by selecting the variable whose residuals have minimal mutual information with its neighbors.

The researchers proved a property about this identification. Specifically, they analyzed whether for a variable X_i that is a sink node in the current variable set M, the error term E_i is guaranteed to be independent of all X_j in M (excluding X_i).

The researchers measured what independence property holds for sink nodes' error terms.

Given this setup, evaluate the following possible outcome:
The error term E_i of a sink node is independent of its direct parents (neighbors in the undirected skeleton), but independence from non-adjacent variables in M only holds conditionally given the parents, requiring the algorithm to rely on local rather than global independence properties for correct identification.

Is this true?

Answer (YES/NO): NO